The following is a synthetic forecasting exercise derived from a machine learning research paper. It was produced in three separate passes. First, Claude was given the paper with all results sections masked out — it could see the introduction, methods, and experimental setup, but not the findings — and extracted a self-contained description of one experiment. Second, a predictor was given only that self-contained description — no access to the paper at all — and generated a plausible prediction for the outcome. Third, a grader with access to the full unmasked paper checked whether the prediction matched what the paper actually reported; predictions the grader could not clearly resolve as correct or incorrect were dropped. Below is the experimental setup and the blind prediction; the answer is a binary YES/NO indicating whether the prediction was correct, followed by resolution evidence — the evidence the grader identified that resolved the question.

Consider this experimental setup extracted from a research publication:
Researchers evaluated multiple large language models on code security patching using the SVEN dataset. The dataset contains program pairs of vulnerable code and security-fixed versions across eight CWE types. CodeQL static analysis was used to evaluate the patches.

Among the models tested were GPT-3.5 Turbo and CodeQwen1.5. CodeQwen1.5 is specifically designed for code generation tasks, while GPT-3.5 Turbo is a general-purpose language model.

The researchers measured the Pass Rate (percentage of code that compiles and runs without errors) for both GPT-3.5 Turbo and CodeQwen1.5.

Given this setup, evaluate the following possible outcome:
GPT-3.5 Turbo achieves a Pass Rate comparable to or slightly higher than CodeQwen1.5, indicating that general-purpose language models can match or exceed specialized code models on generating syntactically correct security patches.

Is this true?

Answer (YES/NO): NO